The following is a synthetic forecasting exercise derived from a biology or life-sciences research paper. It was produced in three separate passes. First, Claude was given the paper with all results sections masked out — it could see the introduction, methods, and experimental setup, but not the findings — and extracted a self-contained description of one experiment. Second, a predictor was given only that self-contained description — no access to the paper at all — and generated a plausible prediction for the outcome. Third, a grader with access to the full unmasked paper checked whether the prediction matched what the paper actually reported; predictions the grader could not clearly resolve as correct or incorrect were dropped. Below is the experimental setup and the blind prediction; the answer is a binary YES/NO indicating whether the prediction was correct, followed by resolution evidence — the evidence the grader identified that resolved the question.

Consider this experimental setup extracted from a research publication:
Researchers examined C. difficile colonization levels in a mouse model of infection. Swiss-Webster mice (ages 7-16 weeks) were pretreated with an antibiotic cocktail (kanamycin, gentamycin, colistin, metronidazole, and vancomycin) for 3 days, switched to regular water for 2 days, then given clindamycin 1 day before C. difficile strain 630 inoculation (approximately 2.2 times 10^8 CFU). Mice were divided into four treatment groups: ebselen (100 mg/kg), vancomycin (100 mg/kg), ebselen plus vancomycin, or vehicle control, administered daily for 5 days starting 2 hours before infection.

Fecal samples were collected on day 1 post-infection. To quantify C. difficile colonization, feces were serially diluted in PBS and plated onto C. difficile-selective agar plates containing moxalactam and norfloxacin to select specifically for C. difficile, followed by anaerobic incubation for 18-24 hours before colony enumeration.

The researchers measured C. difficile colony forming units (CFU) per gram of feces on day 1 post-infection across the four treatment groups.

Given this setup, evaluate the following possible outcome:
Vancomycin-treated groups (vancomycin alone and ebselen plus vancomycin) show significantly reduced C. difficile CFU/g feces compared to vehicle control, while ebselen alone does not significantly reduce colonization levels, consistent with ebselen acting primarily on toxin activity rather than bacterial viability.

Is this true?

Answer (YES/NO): YES